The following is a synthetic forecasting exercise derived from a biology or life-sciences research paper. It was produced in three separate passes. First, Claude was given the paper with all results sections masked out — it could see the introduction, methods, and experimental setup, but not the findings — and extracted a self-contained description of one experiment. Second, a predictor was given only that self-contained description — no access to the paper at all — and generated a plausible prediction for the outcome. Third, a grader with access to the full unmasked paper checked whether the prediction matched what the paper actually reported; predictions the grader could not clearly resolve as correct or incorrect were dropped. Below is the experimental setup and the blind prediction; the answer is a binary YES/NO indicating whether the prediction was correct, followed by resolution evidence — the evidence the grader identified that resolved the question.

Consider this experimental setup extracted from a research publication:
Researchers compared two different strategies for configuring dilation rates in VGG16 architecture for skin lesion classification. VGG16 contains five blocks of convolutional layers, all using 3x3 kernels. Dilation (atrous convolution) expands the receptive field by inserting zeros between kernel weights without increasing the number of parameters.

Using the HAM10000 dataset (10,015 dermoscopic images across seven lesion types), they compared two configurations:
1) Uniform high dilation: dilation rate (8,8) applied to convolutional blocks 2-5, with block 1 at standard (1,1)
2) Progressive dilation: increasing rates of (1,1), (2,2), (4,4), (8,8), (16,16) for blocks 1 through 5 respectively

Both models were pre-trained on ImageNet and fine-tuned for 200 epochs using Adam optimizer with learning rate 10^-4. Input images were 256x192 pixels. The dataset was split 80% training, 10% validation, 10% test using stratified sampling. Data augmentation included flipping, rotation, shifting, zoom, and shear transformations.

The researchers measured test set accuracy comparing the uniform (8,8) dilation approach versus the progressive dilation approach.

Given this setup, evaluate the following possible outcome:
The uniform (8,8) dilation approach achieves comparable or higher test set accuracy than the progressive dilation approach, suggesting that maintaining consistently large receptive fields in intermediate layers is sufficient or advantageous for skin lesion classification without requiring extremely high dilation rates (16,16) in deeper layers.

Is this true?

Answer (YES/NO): NO